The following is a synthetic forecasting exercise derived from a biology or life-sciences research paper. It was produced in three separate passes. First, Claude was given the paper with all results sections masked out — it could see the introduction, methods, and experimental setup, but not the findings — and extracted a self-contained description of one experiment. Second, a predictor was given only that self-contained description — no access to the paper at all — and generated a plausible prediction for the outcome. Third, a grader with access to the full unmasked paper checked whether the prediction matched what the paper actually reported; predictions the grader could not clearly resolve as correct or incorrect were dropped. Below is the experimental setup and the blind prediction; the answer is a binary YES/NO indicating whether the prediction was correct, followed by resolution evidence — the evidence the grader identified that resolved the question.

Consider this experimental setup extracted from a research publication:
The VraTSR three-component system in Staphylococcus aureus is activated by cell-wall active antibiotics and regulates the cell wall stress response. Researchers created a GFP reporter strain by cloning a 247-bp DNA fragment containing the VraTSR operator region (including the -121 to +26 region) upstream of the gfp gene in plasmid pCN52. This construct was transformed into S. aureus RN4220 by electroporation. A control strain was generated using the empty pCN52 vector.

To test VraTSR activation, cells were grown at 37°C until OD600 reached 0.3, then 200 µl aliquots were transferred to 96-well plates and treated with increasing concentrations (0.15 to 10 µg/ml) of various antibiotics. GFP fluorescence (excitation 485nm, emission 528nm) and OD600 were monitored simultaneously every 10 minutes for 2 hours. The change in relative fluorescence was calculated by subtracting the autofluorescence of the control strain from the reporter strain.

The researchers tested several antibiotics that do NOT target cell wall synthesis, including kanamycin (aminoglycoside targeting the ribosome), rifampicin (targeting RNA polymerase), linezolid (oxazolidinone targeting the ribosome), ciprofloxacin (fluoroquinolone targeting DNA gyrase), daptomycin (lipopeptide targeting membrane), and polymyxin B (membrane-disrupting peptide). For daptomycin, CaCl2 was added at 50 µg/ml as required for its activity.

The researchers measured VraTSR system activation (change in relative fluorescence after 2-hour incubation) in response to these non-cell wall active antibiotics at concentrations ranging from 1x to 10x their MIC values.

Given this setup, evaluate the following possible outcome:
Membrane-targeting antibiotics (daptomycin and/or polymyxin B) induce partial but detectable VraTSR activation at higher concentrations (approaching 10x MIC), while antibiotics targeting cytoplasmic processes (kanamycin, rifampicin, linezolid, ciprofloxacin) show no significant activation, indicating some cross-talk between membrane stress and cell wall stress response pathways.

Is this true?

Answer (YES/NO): NO